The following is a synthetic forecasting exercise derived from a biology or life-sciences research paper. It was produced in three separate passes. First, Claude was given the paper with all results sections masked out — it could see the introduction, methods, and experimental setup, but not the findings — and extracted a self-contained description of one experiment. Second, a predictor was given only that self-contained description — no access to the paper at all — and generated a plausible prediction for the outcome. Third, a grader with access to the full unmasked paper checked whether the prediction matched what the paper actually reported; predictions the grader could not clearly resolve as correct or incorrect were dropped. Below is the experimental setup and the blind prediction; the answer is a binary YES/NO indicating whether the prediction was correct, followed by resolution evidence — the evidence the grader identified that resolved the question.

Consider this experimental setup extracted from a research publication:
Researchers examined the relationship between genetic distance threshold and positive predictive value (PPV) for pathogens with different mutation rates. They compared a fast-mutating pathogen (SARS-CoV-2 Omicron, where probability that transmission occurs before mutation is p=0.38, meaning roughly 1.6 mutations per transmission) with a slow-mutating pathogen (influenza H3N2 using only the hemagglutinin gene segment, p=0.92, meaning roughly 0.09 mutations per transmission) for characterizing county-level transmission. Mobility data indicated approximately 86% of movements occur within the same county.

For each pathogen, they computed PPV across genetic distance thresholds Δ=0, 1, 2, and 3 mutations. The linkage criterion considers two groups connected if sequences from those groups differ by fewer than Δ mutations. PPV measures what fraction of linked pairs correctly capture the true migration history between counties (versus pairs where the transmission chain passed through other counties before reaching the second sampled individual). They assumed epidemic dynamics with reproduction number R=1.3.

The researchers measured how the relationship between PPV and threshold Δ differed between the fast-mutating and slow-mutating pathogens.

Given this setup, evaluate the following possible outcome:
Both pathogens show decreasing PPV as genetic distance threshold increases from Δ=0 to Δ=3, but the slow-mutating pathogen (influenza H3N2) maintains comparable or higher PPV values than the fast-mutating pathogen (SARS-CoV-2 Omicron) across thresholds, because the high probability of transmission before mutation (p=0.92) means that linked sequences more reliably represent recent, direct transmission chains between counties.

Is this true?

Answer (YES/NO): NO